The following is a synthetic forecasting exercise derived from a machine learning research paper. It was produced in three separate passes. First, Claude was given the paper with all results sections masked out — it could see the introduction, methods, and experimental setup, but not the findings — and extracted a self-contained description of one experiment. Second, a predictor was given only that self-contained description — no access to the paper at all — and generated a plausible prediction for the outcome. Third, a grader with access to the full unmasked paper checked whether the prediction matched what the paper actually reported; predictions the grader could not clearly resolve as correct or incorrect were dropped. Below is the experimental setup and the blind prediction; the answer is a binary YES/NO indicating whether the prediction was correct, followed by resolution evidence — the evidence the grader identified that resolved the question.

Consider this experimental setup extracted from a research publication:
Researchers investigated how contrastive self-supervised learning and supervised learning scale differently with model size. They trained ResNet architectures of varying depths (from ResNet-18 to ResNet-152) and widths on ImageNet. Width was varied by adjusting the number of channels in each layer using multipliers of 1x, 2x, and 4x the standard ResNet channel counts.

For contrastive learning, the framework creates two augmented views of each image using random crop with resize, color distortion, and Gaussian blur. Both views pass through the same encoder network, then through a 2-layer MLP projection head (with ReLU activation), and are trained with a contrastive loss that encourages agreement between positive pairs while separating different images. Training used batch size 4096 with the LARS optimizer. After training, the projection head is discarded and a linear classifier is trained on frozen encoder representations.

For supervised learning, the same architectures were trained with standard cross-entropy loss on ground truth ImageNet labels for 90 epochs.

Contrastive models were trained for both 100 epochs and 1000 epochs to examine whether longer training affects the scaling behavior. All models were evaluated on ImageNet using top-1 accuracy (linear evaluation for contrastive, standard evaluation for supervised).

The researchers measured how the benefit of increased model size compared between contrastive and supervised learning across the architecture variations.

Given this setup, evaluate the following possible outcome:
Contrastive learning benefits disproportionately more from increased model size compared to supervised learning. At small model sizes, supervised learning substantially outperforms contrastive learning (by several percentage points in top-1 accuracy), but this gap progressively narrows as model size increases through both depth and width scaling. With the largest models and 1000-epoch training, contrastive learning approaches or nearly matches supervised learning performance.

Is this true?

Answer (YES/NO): YES